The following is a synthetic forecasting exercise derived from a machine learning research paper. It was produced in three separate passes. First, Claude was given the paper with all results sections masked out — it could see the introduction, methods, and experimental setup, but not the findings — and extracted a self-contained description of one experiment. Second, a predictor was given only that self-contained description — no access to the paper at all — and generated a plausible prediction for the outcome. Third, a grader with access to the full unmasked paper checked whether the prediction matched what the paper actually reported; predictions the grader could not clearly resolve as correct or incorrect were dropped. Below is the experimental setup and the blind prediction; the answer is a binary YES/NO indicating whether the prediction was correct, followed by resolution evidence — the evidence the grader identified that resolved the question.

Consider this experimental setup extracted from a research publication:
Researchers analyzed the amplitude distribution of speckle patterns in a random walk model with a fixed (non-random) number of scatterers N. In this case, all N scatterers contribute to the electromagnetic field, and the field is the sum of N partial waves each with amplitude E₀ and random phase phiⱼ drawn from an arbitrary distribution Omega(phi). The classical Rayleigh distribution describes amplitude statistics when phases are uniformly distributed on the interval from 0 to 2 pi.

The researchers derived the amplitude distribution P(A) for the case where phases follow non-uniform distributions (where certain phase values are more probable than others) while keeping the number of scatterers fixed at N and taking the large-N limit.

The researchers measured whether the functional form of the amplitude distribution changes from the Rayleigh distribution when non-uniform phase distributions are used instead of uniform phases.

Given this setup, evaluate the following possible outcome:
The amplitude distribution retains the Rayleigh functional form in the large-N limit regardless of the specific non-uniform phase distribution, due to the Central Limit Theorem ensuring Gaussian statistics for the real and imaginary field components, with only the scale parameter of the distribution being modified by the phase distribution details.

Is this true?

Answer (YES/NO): NO